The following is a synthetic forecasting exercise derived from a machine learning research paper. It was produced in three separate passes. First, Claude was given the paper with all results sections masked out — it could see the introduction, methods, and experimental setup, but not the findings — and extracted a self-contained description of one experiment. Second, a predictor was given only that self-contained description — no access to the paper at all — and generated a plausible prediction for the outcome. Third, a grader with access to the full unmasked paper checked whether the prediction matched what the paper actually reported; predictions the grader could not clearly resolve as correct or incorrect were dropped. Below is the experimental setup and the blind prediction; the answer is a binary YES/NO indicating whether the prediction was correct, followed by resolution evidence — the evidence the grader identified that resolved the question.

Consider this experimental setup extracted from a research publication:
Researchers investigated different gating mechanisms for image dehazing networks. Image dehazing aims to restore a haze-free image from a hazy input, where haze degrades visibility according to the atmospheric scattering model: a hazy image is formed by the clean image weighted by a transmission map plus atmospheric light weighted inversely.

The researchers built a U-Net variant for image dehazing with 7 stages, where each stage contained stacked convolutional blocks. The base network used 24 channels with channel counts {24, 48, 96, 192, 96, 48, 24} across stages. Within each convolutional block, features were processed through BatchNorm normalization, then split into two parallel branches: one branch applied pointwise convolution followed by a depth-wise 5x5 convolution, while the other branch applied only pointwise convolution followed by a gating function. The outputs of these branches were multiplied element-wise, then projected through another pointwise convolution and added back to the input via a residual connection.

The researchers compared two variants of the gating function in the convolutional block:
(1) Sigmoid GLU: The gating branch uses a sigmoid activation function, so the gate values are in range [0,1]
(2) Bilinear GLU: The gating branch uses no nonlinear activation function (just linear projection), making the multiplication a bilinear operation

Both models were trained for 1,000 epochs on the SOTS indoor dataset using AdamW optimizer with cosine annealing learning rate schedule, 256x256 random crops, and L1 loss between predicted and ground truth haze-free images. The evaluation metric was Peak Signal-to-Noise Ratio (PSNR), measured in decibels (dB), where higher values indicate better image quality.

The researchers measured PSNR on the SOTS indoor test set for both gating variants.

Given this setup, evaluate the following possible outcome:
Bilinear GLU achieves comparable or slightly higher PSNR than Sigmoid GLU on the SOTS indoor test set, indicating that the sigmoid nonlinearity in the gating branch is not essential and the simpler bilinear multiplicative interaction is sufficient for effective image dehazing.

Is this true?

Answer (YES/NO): NO